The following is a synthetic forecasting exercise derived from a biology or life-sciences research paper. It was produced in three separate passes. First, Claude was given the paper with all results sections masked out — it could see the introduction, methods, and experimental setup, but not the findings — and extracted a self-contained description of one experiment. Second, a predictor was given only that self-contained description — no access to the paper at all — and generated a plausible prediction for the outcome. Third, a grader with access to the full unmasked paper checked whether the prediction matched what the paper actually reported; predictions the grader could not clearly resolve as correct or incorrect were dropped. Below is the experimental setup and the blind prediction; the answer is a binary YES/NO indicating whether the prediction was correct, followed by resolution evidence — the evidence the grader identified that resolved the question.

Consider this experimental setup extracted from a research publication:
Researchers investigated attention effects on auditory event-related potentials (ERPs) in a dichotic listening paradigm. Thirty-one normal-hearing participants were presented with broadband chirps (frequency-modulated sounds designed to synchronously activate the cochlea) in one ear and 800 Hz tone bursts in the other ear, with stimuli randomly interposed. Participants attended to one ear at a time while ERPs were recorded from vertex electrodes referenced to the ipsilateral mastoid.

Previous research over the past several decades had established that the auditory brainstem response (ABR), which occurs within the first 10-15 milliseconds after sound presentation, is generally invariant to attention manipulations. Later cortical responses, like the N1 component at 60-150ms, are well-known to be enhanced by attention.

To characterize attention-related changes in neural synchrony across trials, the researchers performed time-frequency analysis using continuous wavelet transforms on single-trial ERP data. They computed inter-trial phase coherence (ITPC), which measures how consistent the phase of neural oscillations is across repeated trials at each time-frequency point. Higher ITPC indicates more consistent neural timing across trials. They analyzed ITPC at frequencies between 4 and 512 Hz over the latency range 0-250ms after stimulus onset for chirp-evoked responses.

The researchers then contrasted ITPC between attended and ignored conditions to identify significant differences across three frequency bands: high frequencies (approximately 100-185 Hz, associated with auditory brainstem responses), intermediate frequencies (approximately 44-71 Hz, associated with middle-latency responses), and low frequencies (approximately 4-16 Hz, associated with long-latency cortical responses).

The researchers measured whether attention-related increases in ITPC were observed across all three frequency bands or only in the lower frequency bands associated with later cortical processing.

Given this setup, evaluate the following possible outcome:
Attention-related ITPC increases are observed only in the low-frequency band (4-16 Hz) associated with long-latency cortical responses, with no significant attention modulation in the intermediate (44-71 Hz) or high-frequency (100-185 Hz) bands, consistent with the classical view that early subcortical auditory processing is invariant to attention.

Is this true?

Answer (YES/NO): NO